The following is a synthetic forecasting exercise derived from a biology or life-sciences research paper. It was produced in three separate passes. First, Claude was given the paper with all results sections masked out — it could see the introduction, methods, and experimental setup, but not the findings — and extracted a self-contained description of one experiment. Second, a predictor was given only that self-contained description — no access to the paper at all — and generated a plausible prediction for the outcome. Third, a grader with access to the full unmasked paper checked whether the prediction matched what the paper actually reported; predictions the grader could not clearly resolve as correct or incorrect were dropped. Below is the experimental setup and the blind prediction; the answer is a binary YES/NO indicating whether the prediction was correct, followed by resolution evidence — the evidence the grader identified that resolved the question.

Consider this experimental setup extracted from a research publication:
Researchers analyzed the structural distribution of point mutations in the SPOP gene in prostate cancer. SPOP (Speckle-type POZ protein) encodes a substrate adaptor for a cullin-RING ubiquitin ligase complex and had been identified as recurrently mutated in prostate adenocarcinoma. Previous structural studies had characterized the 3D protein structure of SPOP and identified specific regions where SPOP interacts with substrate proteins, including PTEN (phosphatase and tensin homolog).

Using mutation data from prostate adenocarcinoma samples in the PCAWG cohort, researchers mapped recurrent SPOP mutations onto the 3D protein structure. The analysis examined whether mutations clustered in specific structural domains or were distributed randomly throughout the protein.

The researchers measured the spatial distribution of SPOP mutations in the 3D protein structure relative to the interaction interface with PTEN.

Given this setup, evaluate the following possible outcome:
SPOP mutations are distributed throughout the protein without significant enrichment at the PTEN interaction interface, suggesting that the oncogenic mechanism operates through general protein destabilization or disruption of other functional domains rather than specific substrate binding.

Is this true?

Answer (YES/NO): NO